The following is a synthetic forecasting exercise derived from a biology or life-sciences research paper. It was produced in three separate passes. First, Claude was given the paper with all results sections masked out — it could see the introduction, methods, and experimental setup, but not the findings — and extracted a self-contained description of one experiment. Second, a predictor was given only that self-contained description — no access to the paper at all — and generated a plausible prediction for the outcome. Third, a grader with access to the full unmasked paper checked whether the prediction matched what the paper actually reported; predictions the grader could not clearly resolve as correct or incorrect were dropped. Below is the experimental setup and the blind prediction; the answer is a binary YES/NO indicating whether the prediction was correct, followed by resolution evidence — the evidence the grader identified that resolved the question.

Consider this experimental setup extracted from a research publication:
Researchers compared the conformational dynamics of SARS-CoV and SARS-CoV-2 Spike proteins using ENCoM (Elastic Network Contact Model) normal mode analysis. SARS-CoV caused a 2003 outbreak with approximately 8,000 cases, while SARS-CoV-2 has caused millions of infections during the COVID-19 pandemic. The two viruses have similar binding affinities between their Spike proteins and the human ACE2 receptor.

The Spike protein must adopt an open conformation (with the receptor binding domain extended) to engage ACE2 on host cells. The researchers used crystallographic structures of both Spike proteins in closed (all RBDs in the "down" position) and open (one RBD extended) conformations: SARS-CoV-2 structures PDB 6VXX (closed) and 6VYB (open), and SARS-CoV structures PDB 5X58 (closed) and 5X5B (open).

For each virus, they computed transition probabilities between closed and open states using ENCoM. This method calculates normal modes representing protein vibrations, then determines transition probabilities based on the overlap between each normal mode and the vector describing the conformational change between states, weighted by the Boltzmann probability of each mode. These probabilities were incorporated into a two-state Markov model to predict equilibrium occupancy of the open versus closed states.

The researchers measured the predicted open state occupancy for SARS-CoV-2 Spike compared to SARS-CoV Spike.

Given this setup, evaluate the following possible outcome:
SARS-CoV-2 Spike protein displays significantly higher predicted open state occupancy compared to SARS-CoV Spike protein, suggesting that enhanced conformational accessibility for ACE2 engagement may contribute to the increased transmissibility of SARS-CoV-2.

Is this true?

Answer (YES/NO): YES